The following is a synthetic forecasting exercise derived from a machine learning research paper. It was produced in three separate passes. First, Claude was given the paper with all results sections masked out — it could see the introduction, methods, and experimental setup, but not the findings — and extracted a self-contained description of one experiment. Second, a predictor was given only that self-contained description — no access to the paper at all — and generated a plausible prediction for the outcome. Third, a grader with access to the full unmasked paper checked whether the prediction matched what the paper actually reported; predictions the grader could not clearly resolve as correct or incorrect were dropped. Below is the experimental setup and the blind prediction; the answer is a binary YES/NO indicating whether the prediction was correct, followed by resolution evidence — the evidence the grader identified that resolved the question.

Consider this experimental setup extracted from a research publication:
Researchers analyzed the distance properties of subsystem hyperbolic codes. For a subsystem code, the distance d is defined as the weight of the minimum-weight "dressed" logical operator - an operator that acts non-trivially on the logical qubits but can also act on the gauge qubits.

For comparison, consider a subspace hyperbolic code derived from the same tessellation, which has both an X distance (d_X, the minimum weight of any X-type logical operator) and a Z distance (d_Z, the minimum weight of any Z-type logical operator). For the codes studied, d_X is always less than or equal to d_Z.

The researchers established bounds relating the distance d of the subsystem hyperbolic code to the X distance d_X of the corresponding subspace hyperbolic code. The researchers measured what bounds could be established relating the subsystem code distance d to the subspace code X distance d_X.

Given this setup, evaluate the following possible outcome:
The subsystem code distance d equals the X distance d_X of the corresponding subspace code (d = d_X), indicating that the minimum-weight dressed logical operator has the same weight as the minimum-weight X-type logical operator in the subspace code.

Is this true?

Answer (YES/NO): NO